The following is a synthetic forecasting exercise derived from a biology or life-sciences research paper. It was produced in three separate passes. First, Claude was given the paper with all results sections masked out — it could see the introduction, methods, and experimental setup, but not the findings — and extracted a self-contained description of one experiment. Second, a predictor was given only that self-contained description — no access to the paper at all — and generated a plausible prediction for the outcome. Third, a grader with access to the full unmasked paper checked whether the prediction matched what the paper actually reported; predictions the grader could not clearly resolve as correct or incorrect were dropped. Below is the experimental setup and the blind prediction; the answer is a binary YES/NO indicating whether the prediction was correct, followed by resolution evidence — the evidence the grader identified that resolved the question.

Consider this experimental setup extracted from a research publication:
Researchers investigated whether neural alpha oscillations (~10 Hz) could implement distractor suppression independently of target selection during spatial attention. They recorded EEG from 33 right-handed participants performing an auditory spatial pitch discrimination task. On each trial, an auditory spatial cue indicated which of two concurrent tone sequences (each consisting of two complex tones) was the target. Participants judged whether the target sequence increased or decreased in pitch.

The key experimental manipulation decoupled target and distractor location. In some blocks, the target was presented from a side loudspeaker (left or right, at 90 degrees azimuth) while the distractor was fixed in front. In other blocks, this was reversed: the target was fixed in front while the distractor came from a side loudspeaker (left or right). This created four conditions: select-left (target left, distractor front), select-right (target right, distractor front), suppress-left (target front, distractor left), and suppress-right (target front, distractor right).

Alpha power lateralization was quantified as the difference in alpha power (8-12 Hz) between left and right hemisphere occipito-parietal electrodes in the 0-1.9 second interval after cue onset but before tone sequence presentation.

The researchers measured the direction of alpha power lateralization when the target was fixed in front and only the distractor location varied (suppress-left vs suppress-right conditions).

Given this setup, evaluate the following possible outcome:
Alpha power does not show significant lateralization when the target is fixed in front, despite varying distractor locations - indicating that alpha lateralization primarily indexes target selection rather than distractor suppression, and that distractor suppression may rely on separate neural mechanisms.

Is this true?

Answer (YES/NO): NO